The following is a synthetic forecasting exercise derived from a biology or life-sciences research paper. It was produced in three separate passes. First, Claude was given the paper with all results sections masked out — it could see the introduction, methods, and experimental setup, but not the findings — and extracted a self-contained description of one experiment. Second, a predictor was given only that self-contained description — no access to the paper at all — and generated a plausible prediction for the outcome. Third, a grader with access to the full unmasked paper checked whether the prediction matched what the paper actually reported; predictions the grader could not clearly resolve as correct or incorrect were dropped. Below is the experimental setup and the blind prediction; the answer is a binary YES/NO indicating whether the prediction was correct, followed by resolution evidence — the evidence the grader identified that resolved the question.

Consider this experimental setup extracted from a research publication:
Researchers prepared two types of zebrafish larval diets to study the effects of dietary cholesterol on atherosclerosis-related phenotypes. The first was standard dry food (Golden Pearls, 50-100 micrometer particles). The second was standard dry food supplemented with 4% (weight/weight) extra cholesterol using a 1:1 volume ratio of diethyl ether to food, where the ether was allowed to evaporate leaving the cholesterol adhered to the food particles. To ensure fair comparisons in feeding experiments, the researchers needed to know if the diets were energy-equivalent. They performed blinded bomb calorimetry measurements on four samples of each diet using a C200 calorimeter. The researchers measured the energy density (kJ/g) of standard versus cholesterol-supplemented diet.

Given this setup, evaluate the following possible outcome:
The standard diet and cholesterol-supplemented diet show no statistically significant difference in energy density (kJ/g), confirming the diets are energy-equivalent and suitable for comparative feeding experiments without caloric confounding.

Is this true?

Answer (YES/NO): NO